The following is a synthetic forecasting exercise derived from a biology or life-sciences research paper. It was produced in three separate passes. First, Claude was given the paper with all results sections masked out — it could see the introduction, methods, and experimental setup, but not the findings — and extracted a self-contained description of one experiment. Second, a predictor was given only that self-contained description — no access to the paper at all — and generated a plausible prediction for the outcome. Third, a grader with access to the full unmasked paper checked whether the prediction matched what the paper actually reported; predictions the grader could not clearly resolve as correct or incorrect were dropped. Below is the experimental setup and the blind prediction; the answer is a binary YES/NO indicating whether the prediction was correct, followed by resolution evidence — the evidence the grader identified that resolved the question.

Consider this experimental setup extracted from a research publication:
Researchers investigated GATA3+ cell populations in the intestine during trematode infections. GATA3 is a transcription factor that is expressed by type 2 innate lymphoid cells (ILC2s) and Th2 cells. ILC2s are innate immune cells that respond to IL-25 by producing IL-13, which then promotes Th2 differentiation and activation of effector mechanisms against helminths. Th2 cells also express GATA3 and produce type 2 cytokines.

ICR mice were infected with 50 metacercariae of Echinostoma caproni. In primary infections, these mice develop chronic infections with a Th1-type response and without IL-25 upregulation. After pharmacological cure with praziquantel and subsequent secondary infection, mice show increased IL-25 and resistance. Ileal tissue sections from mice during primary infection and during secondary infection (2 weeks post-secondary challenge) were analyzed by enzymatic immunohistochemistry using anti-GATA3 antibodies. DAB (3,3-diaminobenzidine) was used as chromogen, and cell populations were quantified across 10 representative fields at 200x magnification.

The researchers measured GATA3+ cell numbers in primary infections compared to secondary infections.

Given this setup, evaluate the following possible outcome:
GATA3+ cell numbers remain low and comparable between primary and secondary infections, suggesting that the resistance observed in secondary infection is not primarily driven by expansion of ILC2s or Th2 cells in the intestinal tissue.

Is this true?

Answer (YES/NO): NO